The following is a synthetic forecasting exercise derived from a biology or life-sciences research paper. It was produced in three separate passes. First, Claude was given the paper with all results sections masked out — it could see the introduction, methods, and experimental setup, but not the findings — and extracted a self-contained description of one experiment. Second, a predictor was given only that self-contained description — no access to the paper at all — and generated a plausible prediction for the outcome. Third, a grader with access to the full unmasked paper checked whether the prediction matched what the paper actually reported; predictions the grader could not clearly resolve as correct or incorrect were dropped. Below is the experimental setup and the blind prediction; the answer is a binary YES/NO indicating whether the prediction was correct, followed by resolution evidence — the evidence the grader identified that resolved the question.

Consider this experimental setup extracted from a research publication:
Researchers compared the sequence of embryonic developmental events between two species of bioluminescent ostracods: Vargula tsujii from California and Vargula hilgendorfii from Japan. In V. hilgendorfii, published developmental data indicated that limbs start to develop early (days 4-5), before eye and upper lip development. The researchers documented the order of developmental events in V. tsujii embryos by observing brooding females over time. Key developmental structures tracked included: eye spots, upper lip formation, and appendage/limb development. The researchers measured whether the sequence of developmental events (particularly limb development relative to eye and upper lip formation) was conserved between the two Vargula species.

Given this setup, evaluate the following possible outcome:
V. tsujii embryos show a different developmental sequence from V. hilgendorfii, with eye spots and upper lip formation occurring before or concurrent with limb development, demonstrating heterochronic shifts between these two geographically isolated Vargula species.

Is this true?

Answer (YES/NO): YES